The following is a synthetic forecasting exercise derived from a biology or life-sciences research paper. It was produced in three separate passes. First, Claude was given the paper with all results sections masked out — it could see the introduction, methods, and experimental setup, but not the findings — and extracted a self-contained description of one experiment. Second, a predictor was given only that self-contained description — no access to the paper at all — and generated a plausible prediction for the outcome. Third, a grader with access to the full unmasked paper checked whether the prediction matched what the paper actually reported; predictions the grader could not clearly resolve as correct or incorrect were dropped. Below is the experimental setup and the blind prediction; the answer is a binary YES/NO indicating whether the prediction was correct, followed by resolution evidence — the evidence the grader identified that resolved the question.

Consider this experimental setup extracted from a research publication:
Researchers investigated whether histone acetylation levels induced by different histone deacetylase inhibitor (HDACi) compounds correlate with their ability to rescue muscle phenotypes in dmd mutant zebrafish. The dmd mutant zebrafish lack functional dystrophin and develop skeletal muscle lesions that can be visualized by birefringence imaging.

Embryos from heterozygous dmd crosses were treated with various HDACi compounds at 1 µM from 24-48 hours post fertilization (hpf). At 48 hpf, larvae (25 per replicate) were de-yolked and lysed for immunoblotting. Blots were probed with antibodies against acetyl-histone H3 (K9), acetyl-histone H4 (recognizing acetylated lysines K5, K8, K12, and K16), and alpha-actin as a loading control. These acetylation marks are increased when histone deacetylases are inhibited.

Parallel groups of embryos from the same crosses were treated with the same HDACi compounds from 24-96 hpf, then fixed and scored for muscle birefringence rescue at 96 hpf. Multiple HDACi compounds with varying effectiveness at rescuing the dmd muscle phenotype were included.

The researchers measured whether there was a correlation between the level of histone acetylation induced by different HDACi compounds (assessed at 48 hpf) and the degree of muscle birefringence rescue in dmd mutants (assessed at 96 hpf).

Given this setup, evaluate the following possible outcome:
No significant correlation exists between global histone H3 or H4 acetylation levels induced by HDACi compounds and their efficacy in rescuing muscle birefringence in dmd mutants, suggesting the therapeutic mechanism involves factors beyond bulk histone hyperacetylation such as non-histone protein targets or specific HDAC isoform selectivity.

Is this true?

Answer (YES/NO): NO